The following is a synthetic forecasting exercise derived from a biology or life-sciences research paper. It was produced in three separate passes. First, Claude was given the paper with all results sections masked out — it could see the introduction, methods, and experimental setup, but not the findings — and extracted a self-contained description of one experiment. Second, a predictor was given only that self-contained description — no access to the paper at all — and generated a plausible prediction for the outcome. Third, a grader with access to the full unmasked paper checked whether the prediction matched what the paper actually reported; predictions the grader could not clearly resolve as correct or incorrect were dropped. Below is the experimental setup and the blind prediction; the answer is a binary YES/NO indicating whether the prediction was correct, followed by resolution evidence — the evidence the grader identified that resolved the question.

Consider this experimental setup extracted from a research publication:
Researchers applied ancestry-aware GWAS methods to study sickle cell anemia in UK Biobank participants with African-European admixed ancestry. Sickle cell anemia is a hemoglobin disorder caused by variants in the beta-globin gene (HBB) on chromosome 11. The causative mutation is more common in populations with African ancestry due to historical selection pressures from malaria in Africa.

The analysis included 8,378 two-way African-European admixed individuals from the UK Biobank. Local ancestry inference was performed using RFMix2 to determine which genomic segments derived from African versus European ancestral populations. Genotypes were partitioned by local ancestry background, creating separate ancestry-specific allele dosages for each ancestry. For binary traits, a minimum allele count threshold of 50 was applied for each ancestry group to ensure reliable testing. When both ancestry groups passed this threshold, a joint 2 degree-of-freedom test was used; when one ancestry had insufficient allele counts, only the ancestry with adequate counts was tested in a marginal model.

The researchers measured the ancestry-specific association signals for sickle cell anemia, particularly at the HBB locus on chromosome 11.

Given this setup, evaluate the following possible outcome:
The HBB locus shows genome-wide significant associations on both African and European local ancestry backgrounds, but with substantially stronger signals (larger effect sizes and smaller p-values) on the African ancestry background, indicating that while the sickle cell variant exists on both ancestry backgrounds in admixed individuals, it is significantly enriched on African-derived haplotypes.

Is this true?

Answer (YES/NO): NO